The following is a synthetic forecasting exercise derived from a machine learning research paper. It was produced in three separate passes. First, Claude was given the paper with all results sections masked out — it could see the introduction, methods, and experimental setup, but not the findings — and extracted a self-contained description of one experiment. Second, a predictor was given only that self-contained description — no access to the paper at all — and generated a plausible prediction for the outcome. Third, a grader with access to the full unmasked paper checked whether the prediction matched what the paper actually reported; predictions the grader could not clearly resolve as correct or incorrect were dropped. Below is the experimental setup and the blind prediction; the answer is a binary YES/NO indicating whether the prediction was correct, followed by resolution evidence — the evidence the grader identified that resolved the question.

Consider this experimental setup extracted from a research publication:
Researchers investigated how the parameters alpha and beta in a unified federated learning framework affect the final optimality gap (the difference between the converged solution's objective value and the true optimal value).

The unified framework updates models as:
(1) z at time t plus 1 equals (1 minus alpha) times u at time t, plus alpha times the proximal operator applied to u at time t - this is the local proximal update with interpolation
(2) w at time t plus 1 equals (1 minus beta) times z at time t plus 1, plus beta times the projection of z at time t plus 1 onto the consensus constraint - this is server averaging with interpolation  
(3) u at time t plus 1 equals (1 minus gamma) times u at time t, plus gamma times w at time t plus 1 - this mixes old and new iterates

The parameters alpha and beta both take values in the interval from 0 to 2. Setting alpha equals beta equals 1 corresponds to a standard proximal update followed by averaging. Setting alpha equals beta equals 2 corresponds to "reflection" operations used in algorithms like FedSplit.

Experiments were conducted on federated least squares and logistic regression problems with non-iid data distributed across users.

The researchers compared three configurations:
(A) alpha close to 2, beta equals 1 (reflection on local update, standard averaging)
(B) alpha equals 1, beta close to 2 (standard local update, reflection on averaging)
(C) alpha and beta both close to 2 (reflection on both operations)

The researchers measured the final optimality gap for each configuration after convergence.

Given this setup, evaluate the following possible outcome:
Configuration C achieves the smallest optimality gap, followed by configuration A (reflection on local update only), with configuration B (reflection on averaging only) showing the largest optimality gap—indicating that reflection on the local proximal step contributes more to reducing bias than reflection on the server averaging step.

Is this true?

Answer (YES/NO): NO